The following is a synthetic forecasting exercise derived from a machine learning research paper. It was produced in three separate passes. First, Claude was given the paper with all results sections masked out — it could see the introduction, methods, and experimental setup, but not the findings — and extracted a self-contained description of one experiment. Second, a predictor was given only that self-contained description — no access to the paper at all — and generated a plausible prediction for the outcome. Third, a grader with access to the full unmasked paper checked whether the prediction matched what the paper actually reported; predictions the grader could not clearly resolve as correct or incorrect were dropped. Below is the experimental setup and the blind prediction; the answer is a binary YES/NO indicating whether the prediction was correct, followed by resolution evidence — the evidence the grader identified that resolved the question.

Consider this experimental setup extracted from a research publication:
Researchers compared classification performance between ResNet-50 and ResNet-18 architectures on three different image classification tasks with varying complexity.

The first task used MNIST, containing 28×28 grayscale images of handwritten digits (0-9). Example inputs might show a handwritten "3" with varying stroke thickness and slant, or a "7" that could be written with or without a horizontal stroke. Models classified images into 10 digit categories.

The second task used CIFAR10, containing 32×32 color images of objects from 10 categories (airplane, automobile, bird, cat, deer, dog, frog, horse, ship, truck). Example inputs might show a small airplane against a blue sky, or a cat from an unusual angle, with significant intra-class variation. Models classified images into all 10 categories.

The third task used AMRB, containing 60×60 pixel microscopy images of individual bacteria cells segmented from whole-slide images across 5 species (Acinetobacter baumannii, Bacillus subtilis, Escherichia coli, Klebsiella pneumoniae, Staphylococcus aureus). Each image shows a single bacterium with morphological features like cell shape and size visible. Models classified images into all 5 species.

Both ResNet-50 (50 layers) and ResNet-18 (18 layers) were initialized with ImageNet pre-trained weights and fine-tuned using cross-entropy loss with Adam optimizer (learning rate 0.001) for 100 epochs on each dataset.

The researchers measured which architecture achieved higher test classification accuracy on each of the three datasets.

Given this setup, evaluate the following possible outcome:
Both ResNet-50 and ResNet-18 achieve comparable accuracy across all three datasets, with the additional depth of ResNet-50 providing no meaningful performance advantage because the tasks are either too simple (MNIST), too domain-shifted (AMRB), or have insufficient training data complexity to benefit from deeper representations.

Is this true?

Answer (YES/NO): NO